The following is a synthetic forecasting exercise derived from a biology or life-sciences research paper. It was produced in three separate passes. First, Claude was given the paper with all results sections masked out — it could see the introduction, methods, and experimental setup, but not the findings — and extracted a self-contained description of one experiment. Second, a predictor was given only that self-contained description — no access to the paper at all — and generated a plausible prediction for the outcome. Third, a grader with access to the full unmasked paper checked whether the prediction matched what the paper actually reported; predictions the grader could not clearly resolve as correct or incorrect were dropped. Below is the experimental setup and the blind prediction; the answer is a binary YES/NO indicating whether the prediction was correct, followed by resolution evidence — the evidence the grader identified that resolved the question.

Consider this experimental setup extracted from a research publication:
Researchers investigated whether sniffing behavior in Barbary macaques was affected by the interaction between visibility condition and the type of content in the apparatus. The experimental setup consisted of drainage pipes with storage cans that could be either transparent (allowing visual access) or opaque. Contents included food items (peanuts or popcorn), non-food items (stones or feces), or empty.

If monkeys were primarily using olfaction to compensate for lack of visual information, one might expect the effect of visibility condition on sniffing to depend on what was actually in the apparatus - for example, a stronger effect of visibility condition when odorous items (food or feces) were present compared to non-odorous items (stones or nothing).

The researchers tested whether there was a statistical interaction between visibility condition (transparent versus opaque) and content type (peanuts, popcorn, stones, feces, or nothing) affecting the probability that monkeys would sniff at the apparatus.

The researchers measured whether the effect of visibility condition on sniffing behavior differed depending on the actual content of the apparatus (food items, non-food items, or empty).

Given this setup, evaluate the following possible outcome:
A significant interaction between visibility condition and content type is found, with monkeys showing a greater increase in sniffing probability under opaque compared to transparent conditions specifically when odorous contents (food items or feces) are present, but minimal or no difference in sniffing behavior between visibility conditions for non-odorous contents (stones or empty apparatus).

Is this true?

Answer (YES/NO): NO